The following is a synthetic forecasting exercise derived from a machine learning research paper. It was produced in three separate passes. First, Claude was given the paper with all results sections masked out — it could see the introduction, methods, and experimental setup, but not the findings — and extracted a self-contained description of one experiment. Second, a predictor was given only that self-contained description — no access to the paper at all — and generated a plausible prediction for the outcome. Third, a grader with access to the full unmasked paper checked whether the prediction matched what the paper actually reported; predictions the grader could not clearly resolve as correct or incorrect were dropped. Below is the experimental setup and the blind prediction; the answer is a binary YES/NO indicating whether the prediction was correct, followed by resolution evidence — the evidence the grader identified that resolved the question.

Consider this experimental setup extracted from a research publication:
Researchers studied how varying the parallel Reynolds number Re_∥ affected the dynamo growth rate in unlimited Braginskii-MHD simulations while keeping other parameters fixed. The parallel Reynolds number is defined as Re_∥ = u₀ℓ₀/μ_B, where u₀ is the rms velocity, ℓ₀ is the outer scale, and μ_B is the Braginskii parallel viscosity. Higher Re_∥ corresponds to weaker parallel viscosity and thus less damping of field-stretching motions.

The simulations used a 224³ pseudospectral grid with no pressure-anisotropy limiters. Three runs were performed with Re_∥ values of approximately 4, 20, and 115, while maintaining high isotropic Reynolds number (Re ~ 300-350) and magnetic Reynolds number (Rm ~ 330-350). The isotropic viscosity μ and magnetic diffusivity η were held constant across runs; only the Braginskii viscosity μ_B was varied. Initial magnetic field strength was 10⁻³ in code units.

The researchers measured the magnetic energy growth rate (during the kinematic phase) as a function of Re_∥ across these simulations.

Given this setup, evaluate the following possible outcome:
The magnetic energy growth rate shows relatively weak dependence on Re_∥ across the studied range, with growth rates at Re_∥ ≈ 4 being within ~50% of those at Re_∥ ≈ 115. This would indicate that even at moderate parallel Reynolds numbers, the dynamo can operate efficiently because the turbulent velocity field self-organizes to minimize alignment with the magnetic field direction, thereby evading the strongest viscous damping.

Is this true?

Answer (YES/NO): NO